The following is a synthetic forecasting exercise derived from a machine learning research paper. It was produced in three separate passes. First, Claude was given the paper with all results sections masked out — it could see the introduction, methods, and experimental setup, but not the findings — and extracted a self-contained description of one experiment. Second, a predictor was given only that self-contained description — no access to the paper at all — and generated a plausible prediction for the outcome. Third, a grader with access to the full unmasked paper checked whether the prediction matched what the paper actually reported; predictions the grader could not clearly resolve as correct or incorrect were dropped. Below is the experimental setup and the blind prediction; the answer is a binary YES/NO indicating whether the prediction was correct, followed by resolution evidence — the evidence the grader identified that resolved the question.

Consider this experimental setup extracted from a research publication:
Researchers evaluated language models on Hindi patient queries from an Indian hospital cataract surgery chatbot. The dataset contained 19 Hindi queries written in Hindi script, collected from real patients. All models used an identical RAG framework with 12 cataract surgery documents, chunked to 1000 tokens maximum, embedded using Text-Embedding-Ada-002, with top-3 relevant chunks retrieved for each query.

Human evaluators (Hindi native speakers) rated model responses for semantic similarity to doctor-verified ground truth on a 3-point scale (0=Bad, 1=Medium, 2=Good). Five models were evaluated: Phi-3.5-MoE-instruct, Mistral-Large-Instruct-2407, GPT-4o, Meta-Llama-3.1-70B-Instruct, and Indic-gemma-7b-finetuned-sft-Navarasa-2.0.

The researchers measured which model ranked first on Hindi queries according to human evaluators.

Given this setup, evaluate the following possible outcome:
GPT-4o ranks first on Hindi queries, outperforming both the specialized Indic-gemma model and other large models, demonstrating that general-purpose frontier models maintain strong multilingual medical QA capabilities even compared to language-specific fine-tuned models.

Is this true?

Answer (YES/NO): NO